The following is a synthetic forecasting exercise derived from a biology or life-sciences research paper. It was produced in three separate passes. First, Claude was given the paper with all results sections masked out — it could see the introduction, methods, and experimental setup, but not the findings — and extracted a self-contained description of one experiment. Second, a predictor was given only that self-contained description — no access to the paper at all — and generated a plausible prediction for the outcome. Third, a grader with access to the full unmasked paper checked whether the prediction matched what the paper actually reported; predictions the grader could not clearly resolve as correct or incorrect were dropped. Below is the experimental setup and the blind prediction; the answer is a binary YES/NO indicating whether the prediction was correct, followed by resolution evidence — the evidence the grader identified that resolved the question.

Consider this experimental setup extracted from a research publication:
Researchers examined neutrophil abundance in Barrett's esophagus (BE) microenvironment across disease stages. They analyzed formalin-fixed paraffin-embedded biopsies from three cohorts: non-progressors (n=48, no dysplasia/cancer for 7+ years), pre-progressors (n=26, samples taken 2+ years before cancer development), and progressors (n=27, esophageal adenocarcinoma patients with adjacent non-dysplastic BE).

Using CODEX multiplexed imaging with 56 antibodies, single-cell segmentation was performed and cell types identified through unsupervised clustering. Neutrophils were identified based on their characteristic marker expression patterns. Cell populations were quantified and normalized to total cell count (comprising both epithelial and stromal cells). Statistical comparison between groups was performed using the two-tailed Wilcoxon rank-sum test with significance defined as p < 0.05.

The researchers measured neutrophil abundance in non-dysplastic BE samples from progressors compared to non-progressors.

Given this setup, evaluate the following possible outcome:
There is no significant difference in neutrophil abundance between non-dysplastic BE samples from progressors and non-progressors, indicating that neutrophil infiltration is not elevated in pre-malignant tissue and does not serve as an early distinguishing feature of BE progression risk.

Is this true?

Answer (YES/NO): NO